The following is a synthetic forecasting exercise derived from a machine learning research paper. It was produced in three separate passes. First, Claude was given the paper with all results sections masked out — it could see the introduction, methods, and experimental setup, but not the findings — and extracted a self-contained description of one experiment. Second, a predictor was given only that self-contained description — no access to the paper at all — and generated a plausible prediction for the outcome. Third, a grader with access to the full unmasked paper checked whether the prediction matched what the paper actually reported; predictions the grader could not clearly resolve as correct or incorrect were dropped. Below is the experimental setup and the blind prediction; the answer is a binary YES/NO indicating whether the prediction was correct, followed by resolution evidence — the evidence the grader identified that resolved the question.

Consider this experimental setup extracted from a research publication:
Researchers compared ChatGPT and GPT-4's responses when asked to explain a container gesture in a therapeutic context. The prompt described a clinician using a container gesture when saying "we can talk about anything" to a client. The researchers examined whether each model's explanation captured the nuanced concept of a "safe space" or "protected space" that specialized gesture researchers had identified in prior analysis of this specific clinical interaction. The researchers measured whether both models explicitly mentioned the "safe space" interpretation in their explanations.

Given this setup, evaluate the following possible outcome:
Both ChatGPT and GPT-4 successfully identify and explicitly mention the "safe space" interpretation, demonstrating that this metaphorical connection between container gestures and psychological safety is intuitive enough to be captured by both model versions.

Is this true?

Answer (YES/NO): NO